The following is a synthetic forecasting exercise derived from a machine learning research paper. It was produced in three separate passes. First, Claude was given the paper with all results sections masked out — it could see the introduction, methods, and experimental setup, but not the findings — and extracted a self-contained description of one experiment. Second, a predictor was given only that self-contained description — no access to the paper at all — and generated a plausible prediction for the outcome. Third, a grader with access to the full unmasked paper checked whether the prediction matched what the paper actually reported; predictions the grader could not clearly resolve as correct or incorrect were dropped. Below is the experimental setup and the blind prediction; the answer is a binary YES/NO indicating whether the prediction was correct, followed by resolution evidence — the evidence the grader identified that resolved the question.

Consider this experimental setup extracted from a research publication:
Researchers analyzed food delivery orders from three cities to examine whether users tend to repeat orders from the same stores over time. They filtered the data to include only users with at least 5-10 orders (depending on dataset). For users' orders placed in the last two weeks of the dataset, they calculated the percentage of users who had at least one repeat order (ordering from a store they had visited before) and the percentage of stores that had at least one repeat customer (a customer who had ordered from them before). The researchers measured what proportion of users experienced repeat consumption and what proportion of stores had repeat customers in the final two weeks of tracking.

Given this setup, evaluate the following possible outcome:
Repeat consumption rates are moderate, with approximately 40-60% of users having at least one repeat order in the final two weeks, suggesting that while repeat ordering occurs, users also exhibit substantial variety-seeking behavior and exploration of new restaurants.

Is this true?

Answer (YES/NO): NO